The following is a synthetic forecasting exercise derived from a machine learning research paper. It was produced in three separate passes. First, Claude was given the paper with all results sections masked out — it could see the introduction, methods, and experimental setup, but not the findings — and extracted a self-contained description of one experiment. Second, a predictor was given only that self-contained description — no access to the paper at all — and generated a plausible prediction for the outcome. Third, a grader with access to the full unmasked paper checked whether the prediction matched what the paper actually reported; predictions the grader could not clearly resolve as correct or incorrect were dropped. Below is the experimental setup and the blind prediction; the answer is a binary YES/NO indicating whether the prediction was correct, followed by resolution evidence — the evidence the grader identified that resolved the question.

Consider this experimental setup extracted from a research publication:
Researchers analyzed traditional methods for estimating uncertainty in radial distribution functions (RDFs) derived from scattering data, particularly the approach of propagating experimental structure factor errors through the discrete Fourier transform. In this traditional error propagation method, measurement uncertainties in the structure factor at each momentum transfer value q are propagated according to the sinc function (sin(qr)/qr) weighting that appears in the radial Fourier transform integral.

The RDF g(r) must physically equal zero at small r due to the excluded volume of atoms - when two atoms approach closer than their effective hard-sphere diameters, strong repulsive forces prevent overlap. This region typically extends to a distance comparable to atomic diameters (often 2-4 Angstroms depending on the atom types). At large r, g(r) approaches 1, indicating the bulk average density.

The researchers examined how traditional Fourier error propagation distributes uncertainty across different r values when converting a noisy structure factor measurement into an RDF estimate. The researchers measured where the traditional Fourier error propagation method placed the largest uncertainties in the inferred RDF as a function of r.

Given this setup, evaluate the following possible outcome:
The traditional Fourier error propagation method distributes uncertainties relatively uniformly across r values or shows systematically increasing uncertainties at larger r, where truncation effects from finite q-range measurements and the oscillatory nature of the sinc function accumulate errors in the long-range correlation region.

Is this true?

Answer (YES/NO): NO